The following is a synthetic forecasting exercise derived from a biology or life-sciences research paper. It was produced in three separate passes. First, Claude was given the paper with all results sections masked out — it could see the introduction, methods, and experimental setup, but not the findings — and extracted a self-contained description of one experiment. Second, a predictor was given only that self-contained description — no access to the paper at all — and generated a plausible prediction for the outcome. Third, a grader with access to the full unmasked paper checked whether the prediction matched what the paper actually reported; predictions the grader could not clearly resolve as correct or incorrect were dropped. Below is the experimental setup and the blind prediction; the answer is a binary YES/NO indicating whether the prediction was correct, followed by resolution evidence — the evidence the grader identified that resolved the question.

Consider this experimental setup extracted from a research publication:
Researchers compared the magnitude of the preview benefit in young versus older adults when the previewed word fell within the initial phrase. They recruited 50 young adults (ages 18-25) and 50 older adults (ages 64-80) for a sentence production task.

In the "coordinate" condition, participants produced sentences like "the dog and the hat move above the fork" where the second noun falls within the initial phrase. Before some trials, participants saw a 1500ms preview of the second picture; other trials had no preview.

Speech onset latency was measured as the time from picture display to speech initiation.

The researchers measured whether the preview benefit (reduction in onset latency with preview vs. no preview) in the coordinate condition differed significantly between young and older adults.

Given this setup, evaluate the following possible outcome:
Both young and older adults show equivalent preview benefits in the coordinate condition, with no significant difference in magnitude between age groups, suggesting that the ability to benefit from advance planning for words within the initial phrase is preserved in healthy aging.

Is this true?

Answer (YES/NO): YES